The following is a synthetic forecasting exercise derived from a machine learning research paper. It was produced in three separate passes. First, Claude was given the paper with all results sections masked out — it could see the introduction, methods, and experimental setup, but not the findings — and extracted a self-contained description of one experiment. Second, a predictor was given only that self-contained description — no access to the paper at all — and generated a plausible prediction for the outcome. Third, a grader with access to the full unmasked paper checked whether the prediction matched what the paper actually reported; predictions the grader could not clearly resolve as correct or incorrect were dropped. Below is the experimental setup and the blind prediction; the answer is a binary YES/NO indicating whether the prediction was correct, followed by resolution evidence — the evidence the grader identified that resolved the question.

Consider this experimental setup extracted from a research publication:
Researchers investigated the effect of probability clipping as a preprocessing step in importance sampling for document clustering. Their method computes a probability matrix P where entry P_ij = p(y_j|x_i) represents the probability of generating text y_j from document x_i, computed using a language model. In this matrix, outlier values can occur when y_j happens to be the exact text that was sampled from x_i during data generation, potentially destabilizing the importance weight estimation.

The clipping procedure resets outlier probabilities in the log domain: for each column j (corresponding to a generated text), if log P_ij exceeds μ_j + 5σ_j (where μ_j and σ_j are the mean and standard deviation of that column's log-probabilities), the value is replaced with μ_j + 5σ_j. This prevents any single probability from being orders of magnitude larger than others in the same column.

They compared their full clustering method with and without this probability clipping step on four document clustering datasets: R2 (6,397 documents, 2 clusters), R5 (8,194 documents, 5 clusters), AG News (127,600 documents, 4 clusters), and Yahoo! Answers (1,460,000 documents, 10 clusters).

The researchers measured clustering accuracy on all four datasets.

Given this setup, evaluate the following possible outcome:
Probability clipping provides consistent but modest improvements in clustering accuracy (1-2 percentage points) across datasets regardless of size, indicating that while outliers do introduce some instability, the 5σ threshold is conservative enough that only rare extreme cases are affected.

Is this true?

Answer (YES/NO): NO